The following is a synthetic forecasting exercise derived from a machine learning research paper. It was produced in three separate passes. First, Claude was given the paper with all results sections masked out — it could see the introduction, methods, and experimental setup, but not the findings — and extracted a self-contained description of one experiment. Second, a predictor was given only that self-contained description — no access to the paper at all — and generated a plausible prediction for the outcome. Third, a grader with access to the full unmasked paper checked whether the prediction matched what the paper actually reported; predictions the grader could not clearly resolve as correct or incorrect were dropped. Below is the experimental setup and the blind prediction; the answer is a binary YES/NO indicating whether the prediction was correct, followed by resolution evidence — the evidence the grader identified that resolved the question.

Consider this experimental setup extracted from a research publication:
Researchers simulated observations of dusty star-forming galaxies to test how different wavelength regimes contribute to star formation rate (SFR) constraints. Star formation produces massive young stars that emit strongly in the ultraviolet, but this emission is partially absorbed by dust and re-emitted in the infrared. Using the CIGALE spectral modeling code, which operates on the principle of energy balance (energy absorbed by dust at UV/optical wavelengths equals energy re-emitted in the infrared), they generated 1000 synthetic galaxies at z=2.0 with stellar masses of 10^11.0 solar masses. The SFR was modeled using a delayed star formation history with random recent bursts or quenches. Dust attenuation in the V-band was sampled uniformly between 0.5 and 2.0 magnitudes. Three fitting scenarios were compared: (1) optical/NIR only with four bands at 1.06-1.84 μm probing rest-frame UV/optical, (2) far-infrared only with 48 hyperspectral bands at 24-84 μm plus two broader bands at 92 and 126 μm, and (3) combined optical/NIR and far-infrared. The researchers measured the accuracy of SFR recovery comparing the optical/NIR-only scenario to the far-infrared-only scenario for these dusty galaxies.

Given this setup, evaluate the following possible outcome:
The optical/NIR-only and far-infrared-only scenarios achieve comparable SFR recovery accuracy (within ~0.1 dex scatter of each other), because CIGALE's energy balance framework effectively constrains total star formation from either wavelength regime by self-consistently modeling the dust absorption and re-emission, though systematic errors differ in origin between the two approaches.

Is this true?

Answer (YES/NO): NO